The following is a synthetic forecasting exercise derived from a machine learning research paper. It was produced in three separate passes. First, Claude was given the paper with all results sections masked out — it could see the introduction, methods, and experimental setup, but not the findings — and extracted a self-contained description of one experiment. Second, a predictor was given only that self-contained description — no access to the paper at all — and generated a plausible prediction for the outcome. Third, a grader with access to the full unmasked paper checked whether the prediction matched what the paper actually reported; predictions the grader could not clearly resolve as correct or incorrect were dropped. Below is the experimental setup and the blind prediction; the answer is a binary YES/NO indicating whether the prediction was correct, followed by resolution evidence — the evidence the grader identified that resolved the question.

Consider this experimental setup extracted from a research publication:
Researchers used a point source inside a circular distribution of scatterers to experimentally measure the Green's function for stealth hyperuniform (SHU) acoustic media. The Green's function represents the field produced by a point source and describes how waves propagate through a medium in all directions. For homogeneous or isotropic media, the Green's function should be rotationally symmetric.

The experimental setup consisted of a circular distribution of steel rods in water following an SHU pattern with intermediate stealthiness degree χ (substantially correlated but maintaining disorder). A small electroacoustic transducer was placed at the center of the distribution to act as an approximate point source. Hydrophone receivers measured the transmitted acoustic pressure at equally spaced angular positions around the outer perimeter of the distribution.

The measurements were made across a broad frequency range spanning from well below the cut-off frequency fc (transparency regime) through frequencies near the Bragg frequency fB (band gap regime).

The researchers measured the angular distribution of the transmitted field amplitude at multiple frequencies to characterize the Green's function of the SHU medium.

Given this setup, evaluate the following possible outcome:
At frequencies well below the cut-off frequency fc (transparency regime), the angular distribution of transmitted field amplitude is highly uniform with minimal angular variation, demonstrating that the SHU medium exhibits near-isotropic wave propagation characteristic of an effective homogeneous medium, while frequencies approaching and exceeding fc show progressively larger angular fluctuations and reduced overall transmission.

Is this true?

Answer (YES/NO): YES